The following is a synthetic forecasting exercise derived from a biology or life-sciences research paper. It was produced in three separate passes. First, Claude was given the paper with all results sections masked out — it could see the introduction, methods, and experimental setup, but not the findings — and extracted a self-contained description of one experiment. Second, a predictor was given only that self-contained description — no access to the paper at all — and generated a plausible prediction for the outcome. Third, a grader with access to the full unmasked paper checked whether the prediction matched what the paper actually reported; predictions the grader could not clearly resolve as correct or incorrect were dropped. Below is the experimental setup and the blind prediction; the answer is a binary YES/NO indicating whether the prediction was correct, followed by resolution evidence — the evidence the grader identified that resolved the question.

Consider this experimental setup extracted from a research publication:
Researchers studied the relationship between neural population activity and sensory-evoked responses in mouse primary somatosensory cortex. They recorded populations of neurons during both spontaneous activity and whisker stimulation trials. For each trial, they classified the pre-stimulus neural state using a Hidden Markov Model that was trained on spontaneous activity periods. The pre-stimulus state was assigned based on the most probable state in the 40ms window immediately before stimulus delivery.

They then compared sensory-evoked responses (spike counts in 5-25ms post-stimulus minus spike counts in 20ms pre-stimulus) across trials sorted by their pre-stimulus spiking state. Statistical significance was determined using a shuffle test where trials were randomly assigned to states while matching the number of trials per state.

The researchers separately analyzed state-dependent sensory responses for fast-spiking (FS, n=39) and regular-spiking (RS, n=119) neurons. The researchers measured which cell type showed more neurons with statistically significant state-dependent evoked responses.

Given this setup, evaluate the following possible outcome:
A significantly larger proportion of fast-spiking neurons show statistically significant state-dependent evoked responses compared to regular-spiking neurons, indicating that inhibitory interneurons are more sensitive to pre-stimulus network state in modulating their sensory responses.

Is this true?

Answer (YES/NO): YES